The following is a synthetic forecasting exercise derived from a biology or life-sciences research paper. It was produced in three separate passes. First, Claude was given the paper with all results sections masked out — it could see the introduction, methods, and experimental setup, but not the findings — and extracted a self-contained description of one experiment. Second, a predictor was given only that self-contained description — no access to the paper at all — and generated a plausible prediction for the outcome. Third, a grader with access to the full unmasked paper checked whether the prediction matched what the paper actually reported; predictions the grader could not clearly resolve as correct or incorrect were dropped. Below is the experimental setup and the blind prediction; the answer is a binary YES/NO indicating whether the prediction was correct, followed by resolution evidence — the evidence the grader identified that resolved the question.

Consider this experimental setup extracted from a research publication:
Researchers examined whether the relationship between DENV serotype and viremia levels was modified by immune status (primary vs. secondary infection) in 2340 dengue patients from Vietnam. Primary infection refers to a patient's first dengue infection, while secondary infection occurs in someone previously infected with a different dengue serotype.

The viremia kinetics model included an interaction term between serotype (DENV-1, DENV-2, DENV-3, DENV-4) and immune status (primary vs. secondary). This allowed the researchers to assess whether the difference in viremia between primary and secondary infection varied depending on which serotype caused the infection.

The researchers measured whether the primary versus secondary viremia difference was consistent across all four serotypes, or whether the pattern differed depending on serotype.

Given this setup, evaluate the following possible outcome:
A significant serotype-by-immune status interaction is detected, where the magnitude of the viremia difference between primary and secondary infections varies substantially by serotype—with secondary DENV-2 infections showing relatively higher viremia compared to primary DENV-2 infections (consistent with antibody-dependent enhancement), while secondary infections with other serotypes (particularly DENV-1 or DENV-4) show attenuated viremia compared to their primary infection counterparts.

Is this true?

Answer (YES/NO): NO